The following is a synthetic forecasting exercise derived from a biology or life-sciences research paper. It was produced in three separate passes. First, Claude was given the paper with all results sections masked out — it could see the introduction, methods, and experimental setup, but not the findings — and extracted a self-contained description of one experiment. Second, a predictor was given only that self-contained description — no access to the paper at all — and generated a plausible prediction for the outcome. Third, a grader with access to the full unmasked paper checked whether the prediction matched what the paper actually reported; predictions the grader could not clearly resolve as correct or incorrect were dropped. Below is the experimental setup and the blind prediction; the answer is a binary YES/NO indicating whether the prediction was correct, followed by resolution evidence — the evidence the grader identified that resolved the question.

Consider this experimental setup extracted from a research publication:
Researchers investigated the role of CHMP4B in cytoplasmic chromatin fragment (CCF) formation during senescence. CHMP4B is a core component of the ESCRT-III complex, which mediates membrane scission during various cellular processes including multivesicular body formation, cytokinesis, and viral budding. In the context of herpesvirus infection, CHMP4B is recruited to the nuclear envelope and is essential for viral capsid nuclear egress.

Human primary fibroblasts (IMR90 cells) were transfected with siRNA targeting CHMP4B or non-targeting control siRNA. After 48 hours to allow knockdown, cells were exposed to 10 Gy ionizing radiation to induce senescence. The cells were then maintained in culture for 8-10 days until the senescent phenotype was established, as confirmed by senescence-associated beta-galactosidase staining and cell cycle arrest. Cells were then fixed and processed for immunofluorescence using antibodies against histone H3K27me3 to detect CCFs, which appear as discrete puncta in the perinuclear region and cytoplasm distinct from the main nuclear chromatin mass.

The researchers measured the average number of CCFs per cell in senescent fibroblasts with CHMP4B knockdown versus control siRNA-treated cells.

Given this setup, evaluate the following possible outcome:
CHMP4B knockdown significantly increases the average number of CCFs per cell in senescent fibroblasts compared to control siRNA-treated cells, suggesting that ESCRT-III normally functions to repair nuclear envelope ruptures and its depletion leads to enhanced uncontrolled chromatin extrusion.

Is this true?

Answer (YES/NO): NO